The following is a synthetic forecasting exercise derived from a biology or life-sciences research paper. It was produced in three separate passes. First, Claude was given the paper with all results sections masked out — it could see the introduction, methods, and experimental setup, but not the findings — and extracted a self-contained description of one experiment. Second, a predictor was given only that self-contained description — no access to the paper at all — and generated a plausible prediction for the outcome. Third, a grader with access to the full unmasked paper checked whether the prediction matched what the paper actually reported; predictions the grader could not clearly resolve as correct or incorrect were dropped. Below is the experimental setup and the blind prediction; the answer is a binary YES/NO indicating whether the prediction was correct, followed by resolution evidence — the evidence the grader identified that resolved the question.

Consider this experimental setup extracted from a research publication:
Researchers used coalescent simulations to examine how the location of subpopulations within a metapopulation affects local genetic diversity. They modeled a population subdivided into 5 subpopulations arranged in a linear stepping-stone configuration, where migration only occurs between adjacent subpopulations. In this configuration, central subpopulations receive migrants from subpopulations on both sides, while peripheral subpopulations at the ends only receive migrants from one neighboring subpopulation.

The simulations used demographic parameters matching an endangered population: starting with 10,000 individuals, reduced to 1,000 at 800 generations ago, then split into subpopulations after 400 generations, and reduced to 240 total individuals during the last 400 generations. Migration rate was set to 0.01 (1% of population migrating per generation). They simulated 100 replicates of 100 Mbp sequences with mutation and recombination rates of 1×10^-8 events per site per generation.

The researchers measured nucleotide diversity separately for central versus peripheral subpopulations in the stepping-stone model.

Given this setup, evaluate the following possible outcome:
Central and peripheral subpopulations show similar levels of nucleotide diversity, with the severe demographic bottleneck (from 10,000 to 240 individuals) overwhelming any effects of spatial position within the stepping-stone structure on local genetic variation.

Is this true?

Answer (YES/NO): NO